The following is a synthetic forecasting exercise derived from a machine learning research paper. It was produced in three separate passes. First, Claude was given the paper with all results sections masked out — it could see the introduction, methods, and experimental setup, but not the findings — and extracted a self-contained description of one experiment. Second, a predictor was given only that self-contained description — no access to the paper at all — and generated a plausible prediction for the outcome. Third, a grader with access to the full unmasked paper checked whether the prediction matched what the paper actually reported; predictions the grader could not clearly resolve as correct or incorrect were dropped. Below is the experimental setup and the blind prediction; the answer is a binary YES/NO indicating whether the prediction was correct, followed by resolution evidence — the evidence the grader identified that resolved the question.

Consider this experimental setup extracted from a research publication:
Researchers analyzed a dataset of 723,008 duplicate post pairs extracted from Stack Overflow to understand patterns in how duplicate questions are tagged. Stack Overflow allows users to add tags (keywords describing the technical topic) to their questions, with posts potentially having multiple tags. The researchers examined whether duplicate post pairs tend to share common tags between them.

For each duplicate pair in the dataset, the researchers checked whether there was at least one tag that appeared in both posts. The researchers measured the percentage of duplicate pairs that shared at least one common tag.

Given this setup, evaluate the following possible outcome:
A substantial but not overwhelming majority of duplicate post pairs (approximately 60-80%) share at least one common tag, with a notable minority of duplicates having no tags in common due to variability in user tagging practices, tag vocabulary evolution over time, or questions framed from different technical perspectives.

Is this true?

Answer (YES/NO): NO